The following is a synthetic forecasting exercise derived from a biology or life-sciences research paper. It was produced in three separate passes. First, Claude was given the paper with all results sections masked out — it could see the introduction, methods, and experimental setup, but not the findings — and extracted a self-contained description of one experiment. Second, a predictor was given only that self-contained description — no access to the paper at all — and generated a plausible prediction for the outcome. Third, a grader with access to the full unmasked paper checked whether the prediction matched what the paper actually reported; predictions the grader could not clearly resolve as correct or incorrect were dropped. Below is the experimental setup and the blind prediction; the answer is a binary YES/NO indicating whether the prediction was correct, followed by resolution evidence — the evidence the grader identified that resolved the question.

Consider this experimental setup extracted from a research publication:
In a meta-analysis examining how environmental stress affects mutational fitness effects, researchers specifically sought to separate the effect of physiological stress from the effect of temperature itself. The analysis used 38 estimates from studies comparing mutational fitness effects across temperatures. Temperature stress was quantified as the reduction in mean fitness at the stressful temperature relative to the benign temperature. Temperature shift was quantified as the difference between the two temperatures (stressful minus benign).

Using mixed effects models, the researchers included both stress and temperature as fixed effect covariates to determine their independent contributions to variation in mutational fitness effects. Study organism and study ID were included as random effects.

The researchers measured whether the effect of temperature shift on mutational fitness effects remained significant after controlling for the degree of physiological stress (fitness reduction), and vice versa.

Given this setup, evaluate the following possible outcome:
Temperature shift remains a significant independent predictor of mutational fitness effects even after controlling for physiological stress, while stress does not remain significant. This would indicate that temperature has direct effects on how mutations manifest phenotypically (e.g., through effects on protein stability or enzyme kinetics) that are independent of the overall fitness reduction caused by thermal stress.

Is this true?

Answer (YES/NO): YES